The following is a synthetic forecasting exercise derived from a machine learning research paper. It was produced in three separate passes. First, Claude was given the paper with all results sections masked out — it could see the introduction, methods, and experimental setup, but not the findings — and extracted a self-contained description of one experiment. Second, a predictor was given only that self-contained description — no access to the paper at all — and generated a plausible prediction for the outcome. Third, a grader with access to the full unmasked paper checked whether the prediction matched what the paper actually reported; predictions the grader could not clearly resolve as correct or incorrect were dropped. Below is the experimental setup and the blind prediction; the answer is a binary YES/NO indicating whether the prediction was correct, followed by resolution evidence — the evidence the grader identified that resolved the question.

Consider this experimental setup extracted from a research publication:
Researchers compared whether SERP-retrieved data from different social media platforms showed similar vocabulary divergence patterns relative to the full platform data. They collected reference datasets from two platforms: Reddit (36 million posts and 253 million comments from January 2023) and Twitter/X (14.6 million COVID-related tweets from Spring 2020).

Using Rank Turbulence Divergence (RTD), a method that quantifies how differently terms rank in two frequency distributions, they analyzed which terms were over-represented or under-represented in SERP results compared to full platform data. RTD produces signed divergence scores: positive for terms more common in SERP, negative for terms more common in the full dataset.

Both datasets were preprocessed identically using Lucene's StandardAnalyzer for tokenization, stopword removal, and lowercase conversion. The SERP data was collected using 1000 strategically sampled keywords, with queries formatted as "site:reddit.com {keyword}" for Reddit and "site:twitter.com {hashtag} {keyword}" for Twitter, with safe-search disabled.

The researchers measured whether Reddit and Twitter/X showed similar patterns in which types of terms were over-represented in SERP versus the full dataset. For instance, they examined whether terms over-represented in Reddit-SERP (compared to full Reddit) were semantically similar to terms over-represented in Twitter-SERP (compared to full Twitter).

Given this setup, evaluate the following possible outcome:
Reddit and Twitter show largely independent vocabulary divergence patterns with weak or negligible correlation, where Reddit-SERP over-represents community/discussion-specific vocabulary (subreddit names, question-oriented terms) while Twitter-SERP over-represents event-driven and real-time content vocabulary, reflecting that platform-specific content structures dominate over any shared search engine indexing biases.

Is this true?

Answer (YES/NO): NO